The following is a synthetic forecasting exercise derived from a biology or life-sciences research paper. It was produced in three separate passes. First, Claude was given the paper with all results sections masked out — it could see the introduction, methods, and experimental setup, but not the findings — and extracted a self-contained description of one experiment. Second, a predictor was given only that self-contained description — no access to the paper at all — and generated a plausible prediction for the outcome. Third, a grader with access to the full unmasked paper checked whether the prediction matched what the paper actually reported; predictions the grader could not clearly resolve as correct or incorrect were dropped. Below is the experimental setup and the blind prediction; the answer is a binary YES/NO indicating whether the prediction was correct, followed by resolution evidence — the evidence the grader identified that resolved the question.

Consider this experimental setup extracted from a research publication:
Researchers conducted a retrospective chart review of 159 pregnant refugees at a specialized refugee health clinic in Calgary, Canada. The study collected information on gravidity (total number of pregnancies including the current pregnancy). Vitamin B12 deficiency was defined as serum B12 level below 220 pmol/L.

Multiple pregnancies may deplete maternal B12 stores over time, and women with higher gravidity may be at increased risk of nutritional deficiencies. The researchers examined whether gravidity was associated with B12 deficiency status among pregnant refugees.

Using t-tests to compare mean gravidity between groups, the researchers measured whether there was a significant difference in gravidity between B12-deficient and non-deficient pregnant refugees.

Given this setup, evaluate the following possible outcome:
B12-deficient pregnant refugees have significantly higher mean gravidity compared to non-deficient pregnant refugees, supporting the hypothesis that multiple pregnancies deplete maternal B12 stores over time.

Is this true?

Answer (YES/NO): NO